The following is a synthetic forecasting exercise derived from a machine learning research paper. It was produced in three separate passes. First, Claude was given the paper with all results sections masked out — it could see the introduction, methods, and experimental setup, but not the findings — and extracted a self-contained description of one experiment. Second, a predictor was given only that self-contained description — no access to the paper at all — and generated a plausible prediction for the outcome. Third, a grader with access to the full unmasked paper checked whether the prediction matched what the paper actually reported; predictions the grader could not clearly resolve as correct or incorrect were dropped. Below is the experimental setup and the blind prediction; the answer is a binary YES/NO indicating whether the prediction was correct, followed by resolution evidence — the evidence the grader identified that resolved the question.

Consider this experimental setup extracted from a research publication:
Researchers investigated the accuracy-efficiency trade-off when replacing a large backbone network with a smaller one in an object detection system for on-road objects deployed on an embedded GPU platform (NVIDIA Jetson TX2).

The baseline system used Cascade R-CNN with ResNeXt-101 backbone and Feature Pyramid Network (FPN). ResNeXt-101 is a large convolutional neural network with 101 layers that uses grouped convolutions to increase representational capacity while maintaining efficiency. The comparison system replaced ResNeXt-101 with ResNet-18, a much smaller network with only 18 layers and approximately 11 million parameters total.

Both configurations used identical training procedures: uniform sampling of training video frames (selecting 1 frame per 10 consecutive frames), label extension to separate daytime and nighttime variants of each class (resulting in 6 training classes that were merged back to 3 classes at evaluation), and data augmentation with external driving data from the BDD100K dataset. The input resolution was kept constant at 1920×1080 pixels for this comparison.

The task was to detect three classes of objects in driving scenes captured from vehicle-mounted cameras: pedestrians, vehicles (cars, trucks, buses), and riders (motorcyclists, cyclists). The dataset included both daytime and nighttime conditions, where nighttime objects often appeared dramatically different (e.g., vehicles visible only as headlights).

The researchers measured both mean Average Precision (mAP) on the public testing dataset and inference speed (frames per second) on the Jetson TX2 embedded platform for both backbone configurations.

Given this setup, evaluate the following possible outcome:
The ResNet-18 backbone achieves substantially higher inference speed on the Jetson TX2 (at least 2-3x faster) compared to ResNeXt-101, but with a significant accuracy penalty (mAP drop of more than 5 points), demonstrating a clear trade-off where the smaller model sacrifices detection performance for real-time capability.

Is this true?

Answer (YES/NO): NO